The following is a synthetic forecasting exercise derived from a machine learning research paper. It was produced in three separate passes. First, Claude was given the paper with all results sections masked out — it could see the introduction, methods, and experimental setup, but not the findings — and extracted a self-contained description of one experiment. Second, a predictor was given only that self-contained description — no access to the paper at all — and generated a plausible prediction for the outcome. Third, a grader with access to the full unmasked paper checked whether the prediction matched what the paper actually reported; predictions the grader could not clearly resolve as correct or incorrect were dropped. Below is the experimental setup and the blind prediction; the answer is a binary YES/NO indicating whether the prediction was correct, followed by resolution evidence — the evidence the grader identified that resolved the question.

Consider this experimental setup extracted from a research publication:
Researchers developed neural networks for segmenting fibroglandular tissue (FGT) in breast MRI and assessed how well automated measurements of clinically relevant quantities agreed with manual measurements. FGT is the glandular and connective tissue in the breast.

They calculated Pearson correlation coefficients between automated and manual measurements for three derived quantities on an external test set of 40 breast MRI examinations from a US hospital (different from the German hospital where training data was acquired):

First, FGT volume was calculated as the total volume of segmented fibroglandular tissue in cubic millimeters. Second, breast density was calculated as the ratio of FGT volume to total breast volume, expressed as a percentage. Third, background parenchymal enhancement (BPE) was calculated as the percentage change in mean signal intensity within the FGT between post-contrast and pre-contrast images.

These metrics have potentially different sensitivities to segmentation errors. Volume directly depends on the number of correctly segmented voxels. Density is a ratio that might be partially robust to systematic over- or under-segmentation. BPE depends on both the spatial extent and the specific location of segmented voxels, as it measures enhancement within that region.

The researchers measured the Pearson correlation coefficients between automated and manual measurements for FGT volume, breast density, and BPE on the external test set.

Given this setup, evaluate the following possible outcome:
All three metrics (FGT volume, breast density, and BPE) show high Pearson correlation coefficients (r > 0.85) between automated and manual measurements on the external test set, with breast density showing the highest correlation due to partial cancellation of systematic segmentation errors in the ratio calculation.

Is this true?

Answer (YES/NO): NO